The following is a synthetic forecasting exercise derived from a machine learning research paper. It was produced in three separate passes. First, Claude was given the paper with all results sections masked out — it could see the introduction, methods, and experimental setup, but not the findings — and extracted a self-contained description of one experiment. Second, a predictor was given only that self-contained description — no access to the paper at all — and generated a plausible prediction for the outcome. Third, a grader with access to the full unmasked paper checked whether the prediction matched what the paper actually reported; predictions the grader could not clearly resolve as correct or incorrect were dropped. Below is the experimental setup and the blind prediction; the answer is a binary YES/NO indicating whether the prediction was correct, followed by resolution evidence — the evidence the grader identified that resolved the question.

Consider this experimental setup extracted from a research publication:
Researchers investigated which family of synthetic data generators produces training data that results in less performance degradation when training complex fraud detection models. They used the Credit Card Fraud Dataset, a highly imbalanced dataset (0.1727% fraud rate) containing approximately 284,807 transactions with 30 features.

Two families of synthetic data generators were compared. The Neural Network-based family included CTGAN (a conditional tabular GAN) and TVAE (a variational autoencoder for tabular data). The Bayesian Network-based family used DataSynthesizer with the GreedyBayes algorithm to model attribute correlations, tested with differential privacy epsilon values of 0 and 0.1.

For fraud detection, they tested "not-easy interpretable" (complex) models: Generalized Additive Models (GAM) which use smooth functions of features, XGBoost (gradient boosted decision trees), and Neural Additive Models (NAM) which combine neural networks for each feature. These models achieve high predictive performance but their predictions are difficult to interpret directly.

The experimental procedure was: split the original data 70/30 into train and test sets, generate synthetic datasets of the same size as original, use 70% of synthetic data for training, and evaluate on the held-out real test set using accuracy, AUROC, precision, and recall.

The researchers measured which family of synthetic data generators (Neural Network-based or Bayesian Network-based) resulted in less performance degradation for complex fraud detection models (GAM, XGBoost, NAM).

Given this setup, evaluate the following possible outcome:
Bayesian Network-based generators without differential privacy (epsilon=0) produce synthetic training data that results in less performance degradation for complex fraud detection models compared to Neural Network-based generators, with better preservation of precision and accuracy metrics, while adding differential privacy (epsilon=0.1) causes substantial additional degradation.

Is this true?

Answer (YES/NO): NO